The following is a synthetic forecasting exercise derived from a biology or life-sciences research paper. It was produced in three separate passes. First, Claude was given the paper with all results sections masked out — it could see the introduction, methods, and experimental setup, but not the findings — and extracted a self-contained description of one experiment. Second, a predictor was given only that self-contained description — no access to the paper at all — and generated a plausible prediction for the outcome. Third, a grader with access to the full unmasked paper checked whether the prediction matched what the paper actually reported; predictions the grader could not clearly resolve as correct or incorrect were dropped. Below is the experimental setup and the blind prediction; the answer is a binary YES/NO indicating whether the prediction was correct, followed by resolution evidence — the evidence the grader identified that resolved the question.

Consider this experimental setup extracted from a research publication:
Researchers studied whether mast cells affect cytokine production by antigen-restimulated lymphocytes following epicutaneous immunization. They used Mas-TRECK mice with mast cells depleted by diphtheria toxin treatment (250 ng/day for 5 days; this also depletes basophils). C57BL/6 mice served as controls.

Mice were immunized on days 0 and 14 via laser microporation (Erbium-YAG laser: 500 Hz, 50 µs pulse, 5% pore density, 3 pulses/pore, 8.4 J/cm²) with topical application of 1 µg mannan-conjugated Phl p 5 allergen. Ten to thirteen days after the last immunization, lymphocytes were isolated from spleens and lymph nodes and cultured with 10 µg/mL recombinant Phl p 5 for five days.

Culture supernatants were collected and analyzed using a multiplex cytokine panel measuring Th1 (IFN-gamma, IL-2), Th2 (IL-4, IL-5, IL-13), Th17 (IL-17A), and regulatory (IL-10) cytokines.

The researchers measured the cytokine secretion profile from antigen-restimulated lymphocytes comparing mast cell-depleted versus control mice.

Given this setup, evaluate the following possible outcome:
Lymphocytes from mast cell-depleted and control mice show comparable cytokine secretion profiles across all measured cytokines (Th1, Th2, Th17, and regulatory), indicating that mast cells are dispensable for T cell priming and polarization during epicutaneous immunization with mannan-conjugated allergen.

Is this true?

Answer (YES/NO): NO